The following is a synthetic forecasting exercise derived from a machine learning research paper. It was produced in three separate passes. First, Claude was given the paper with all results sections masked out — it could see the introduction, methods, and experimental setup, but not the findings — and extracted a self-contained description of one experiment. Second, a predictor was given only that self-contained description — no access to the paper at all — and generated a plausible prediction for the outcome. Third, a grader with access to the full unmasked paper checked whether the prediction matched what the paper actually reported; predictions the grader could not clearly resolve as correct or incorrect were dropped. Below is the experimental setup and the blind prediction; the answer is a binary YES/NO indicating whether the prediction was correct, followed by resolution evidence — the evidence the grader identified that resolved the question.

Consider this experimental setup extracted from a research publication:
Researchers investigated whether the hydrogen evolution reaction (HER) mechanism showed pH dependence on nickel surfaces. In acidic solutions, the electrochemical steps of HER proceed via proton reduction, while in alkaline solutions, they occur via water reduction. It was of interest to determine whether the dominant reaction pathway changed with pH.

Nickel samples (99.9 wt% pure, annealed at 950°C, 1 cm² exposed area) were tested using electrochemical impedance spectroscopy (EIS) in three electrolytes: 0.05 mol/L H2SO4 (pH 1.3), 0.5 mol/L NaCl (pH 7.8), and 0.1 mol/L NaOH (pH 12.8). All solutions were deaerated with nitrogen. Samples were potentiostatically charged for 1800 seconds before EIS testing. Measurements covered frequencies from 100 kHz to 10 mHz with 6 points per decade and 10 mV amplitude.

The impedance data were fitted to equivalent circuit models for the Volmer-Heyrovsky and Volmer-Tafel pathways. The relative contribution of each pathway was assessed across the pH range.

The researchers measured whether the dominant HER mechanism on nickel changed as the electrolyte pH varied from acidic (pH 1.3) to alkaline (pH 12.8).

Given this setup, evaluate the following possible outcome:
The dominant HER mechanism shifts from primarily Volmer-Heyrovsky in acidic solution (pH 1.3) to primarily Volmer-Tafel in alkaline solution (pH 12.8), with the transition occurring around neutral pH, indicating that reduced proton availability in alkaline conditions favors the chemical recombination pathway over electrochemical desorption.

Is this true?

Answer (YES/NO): NO